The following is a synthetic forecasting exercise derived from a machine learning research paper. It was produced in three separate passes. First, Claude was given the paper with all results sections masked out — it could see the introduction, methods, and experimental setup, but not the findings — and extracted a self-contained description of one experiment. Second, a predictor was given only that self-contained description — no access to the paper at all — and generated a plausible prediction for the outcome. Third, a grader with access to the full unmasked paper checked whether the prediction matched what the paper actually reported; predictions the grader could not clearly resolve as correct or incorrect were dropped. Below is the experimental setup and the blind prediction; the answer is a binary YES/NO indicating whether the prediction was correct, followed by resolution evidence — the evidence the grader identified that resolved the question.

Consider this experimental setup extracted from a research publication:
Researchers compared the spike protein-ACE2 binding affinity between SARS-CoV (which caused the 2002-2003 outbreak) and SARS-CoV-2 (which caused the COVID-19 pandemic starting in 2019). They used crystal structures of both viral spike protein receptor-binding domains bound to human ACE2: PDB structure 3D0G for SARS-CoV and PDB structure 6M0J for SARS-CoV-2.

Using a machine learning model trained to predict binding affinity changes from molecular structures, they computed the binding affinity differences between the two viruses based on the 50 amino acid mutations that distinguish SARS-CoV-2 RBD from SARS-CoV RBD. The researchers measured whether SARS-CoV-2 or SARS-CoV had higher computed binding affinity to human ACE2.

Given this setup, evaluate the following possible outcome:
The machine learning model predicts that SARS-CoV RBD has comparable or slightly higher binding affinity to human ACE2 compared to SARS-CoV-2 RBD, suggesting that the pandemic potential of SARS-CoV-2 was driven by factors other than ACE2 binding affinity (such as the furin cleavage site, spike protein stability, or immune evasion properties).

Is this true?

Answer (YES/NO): NO